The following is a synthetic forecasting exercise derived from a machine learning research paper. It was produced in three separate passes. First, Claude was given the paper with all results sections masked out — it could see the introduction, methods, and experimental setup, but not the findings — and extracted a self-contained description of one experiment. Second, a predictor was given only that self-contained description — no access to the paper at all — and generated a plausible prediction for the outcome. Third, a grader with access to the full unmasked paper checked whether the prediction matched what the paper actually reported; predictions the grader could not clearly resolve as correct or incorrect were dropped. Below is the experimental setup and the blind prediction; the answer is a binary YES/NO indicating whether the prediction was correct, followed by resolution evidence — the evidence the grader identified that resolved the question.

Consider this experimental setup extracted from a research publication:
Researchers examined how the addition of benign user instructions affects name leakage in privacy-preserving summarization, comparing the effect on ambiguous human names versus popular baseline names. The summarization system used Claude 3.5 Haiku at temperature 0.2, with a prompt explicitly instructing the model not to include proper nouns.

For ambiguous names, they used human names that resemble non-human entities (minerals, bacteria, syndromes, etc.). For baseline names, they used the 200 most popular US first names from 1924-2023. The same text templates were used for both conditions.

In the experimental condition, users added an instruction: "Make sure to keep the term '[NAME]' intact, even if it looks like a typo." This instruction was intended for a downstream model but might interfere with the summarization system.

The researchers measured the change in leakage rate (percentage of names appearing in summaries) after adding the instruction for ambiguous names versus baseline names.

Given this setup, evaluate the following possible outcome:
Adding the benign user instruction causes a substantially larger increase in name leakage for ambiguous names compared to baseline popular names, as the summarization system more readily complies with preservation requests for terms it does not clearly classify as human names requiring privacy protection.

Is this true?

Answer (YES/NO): YES